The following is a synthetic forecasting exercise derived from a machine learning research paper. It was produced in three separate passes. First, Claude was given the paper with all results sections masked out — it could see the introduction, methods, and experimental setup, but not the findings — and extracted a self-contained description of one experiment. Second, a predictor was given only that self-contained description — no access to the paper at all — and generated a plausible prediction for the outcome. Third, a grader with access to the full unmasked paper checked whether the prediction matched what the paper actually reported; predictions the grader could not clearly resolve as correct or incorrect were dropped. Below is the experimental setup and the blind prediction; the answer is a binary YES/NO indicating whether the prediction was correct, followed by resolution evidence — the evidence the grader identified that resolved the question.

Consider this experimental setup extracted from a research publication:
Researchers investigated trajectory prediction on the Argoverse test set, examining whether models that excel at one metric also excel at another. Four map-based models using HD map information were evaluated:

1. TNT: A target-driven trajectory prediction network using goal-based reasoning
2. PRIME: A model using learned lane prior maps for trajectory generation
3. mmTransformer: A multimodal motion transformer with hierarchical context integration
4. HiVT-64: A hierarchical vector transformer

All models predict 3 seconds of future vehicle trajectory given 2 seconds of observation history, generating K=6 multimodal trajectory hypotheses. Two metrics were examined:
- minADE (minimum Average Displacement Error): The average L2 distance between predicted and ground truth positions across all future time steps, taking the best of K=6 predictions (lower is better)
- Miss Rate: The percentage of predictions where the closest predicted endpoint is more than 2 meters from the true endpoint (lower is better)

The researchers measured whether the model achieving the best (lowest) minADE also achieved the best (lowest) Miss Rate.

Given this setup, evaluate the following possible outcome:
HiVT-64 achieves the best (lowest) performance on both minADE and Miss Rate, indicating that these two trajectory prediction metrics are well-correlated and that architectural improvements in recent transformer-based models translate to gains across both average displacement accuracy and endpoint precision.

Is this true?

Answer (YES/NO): NO